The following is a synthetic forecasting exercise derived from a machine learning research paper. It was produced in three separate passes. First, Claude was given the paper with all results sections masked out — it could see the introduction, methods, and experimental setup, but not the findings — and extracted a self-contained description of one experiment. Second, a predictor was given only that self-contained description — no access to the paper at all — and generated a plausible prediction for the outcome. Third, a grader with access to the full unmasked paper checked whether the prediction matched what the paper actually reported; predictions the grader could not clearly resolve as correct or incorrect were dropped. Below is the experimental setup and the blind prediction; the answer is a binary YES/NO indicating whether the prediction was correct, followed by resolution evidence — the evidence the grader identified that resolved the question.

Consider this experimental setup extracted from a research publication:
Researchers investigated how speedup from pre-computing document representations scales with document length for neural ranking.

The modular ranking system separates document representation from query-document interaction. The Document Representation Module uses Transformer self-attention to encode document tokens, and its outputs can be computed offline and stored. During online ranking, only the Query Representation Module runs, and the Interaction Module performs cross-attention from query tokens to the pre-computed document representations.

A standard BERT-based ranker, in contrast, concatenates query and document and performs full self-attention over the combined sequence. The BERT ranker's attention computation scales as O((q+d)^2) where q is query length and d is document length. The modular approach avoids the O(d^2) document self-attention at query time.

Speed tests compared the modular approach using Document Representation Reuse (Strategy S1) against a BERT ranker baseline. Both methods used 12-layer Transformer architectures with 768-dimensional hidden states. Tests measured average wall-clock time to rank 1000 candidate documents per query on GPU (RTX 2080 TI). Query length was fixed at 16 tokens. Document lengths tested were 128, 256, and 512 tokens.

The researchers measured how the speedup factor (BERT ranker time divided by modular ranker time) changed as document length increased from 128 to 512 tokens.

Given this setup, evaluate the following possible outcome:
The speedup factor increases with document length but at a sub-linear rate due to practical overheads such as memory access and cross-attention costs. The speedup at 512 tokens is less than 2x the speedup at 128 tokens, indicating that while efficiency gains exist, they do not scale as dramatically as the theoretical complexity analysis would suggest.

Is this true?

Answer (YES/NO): YES